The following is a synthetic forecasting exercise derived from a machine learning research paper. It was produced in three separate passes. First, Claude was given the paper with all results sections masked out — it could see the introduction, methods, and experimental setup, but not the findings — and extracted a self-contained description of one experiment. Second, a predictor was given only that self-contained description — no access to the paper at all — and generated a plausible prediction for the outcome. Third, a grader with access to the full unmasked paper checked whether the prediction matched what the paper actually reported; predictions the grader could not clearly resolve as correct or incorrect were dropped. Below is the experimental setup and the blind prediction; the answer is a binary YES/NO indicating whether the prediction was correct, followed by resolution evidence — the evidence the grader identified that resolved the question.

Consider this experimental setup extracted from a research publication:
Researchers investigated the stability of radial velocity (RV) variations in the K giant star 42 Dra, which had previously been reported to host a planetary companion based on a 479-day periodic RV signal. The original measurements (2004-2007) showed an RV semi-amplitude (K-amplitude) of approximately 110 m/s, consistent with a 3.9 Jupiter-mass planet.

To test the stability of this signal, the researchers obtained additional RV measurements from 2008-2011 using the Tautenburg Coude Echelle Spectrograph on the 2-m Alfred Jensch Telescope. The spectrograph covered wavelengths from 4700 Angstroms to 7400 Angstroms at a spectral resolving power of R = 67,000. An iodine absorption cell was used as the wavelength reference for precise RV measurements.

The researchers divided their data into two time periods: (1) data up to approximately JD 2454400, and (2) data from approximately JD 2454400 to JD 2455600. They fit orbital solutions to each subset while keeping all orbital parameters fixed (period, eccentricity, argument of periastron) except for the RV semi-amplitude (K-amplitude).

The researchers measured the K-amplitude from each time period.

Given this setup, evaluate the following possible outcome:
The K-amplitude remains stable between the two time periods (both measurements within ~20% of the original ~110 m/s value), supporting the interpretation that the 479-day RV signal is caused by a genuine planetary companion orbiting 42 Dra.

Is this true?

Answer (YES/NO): NO